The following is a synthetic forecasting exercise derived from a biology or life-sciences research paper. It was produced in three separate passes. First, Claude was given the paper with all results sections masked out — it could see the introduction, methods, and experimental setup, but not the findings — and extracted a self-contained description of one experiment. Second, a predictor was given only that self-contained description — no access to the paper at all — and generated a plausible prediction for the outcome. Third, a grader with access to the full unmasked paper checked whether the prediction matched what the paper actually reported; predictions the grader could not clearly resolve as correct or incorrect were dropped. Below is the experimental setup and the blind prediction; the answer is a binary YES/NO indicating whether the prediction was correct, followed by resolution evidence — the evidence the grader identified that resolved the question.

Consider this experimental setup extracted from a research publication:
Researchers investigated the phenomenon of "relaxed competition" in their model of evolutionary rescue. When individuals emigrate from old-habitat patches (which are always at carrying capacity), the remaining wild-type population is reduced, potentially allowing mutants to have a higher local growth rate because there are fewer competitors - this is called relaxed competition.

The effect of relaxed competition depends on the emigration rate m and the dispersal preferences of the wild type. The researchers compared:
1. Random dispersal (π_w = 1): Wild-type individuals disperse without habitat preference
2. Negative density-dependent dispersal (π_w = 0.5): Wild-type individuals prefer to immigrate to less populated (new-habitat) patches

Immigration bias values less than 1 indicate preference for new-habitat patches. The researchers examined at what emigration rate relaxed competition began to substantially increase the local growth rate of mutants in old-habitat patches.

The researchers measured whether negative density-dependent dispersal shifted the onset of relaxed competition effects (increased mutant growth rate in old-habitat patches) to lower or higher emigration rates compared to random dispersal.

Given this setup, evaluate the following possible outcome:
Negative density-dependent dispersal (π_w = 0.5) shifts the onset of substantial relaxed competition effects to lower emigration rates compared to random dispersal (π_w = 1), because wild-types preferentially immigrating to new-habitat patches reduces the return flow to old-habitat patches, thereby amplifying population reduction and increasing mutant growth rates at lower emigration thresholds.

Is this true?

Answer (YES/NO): YES